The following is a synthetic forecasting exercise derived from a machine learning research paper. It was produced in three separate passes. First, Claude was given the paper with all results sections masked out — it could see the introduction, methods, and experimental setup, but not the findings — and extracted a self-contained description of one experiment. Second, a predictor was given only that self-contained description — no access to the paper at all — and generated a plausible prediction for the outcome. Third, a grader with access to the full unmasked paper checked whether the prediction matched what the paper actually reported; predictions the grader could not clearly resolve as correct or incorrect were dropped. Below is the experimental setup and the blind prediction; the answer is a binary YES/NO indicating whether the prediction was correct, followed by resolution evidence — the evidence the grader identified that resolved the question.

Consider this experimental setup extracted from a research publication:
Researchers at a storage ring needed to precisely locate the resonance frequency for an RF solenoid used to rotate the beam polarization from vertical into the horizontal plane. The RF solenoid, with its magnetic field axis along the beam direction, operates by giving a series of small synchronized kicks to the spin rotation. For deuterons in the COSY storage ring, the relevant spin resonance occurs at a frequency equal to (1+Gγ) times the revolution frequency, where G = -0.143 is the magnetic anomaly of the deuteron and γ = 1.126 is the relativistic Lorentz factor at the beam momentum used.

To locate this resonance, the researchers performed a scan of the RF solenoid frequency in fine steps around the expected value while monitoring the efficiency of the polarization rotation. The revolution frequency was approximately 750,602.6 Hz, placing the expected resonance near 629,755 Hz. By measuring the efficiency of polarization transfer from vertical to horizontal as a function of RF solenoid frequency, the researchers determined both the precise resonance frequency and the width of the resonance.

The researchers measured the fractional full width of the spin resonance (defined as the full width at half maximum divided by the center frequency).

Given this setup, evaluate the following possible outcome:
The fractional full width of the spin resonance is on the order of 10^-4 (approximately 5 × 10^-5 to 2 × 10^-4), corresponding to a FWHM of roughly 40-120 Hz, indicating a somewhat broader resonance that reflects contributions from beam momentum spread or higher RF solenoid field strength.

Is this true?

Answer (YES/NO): NO